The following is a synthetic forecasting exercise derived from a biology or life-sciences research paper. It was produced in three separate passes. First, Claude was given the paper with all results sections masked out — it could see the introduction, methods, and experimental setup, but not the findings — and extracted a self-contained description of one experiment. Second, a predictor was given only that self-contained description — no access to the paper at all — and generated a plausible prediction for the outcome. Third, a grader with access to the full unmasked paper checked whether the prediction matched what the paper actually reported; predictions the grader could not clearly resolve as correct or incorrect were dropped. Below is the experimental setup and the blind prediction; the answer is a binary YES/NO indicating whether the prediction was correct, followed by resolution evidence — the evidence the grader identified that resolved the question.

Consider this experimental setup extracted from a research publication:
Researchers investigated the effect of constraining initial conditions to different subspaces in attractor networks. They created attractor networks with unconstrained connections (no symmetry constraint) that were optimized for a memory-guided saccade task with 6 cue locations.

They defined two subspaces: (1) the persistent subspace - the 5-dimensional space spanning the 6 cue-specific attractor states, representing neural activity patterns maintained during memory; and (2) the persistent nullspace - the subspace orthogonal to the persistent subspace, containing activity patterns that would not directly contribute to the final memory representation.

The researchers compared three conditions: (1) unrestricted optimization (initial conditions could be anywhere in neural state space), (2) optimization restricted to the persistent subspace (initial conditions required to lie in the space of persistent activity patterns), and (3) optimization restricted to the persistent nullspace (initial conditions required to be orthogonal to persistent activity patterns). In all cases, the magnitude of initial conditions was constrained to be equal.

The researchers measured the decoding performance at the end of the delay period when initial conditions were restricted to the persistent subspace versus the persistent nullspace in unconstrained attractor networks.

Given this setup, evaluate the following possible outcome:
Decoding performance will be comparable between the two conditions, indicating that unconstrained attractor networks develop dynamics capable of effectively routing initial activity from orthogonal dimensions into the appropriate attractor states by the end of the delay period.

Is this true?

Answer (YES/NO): NO